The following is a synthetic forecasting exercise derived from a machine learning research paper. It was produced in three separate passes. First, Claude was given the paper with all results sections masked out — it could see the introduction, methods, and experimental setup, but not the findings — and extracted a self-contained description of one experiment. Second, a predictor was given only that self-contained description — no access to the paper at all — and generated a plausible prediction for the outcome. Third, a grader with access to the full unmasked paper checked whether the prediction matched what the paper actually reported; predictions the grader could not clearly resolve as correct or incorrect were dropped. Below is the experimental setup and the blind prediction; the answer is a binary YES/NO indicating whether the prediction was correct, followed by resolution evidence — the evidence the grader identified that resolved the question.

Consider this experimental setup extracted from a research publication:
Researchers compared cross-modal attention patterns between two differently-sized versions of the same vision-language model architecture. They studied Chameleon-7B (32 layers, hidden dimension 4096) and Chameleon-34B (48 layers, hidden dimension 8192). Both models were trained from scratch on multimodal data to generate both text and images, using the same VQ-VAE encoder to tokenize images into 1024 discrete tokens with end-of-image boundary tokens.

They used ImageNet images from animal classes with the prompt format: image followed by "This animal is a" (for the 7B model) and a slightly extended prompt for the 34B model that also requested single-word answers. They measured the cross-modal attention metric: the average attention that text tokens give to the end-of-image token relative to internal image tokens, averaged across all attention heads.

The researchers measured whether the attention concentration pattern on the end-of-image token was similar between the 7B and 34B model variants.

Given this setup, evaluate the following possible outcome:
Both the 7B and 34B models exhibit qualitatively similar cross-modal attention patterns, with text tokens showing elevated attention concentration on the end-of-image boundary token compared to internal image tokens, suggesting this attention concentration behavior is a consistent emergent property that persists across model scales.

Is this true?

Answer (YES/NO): YES